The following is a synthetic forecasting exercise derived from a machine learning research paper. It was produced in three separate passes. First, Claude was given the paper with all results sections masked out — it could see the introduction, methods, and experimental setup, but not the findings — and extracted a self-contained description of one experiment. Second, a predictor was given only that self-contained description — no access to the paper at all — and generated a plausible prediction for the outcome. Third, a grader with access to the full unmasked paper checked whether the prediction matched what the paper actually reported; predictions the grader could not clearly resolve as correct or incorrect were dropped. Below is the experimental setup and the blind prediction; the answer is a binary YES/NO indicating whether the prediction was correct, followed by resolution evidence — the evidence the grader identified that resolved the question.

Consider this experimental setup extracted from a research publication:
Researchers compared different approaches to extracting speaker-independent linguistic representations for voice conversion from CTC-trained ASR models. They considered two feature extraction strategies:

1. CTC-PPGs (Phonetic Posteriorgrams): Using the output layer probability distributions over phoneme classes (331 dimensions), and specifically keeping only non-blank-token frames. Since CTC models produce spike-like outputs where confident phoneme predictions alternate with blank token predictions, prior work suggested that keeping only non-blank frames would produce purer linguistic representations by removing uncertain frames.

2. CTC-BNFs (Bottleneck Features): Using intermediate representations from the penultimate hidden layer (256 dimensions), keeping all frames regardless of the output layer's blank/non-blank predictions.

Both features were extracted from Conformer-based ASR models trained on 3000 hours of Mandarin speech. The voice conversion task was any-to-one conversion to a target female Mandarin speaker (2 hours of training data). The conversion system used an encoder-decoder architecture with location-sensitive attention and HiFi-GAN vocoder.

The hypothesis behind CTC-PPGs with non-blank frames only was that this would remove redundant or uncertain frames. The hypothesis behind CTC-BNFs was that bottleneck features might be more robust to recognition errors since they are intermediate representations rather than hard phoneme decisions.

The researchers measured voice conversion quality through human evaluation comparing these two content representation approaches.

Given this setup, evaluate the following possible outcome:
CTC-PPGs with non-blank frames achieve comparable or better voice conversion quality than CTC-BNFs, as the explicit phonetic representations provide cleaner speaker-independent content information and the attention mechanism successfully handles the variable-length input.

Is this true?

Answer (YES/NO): NO